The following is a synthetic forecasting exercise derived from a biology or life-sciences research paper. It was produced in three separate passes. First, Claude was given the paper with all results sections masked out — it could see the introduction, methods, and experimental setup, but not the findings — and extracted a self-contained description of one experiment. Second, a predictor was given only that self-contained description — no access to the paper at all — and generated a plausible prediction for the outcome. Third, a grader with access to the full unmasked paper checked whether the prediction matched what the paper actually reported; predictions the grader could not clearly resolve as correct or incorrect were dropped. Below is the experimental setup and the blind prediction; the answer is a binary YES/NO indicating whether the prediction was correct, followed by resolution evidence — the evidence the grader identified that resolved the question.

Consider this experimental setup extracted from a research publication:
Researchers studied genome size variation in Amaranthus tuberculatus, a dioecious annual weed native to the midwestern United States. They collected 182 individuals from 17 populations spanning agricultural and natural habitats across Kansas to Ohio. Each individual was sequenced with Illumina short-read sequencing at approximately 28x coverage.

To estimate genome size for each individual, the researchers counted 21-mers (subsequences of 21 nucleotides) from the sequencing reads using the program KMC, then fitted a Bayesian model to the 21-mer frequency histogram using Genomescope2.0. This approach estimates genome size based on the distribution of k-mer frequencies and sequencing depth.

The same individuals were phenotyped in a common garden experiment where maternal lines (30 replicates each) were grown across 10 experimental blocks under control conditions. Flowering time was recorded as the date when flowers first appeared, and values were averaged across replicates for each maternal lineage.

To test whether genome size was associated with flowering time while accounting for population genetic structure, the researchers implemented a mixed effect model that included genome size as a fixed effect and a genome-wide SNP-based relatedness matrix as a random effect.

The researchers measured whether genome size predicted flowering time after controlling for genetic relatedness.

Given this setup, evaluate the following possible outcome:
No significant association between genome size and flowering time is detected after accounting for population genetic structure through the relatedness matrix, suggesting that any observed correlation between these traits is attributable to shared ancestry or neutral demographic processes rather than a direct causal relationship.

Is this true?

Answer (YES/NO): NO